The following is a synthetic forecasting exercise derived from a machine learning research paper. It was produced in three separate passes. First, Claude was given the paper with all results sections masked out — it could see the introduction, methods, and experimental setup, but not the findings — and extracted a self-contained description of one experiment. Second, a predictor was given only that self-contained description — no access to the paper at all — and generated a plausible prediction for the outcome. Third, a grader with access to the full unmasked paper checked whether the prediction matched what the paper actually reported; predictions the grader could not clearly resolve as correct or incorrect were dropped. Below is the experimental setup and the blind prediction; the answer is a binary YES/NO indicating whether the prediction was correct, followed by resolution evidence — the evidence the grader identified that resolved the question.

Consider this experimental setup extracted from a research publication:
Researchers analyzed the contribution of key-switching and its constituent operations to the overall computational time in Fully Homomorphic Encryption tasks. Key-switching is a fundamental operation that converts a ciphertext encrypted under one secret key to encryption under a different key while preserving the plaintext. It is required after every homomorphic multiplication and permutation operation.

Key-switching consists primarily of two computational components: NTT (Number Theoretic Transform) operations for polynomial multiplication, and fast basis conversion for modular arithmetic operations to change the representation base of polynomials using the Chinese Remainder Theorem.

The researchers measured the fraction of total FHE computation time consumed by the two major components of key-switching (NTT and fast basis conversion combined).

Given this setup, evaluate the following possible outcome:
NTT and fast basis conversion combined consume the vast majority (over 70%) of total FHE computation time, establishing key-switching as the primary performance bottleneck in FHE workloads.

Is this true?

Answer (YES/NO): YES